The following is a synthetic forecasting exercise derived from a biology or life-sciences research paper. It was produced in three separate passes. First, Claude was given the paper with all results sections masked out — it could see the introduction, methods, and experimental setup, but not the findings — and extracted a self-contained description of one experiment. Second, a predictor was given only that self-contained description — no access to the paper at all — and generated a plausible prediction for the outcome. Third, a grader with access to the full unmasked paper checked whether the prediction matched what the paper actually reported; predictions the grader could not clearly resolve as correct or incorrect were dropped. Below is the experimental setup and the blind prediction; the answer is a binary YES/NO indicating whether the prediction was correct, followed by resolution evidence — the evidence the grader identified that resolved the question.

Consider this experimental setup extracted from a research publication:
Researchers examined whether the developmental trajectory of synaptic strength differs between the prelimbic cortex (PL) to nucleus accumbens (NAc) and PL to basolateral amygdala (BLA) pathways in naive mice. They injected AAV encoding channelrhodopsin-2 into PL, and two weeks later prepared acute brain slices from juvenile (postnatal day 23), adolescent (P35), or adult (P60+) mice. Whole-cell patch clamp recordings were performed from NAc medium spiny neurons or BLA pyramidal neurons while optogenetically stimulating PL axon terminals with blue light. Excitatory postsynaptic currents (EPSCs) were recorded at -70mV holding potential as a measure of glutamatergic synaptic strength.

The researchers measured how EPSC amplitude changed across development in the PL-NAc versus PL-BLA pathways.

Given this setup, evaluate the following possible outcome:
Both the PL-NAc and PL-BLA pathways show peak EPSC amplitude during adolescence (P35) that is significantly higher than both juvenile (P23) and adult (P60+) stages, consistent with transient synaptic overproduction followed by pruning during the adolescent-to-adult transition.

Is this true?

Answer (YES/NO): NO